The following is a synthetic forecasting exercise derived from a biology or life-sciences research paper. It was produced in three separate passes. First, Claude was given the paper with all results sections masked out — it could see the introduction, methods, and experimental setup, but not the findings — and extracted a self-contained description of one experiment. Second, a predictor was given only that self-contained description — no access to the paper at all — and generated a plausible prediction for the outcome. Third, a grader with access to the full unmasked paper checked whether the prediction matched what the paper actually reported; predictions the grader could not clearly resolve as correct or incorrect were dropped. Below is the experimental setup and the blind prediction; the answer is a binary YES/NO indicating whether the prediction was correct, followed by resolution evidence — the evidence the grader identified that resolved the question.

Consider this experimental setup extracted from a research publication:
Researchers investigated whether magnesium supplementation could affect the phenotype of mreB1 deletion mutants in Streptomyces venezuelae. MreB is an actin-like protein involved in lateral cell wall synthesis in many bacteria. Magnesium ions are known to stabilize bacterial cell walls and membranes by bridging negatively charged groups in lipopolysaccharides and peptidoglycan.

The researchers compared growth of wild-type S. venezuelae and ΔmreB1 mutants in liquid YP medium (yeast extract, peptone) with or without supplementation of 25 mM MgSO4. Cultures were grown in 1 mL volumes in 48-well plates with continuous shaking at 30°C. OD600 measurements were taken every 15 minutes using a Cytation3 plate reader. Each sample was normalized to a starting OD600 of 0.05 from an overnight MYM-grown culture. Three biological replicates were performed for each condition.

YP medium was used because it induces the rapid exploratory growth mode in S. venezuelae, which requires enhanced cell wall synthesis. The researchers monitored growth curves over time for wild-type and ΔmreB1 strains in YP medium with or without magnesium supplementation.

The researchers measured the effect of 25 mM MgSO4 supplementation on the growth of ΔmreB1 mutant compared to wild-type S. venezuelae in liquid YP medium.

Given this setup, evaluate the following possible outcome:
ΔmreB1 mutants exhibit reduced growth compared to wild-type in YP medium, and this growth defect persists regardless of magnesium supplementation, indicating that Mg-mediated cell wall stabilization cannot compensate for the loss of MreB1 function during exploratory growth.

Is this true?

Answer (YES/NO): NO